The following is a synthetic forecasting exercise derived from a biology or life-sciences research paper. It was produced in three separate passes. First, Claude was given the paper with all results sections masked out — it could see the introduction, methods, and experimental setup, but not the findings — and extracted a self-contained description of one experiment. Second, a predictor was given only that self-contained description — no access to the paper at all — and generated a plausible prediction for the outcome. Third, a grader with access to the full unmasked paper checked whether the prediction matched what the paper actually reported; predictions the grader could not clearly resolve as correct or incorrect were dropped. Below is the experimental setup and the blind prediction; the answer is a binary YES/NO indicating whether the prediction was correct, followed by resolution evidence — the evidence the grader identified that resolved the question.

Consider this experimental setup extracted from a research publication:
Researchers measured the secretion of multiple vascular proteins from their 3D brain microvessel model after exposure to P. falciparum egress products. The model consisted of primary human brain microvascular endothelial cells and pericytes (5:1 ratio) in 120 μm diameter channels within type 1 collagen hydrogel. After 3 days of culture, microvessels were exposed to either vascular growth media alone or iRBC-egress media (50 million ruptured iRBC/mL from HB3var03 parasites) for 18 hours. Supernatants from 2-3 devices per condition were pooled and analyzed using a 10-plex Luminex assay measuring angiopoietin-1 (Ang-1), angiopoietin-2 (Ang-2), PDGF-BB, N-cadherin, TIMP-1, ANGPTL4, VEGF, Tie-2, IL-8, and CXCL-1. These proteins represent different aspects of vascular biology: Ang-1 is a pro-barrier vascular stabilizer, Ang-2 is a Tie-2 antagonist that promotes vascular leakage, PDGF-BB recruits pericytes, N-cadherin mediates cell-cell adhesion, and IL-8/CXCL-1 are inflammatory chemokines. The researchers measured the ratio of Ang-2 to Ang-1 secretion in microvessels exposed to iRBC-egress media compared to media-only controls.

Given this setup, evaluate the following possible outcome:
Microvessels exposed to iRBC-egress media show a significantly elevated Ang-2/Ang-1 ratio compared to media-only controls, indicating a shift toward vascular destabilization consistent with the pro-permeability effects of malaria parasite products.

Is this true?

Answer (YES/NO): YES